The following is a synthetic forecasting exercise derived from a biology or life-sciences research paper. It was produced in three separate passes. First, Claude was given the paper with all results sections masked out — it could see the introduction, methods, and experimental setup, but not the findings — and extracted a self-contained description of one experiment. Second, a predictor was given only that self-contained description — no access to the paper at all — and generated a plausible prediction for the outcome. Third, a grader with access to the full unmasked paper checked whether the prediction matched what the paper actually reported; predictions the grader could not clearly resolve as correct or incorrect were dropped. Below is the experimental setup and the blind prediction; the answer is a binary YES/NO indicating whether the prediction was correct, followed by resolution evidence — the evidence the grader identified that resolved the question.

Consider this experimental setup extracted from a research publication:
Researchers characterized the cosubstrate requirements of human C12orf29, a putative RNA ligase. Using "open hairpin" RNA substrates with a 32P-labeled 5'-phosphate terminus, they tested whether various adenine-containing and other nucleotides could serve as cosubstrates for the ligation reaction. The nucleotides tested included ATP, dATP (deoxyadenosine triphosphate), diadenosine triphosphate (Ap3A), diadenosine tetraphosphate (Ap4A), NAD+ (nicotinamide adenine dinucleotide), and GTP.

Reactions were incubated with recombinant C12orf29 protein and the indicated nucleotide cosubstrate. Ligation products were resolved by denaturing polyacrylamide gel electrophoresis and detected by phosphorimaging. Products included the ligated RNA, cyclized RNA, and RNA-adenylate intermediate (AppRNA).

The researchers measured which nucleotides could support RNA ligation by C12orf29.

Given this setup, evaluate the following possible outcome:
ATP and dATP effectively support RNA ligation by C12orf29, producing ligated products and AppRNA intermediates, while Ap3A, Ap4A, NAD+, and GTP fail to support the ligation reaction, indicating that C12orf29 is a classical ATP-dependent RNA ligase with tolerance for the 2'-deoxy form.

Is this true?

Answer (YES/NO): NO